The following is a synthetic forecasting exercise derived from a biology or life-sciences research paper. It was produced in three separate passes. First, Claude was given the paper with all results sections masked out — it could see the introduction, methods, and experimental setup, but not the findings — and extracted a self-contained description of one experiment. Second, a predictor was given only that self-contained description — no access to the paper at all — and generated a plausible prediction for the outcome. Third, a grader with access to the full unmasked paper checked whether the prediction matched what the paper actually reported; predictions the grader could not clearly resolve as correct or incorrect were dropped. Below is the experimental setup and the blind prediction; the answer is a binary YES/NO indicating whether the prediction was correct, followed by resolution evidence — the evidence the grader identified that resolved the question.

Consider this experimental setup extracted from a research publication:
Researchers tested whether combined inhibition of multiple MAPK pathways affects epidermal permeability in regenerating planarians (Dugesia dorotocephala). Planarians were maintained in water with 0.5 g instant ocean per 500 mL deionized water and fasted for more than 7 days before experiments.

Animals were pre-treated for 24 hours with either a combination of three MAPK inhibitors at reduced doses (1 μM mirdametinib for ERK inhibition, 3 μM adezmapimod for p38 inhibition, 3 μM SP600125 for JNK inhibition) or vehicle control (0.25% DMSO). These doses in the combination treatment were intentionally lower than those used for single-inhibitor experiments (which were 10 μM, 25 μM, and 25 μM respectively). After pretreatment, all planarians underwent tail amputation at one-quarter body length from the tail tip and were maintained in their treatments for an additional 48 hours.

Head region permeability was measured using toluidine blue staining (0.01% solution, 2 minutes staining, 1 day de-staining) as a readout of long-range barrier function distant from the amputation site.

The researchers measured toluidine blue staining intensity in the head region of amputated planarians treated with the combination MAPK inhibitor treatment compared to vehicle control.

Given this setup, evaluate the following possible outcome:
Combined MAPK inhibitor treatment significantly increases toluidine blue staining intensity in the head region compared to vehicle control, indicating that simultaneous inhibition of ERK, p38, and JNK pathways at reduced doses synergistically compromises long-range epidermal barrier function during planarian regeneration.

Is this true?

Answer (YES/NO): NO